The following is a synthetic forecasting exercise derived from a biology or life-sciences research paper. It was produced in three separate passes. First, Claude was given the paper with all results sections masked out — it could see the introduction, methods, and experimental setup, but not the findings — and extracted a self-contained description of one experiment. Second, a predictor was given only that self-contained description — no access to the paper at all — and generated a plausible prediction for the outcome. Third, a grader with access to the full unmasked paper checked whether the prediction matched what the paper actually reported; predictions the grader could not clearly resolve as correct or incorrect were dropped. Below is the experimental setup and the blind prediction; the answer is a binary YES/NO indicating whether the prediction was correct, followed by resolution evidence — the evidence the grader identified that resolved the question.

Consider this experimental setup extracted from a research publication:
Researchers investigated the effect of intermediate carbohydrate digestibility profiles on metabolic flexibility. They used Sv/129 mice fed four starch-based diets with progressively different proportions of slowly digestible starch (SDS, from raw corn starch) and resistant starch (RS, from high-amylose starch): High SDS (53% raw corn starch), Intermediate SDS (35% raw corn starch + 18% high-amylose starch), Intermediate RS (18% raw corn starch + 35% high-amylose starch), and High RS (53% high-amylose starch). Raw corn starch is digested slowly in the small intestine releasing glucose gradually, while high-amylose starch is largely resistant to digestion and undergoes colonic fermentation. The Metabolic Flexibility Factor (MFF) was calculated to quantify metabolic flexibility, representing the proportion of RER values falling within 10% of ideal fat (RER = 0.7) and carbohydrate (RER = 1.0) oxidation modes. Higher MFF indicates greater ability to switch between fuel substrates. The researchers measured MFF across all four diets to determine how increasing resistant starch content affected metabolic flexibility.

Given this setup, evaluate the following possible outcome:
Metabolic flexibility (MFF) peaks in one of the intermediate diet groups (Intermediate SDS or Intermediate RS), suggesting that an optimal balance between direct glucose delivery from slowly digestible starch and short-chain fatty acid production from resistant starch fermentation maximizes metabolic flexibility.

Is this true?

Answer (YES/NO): NO